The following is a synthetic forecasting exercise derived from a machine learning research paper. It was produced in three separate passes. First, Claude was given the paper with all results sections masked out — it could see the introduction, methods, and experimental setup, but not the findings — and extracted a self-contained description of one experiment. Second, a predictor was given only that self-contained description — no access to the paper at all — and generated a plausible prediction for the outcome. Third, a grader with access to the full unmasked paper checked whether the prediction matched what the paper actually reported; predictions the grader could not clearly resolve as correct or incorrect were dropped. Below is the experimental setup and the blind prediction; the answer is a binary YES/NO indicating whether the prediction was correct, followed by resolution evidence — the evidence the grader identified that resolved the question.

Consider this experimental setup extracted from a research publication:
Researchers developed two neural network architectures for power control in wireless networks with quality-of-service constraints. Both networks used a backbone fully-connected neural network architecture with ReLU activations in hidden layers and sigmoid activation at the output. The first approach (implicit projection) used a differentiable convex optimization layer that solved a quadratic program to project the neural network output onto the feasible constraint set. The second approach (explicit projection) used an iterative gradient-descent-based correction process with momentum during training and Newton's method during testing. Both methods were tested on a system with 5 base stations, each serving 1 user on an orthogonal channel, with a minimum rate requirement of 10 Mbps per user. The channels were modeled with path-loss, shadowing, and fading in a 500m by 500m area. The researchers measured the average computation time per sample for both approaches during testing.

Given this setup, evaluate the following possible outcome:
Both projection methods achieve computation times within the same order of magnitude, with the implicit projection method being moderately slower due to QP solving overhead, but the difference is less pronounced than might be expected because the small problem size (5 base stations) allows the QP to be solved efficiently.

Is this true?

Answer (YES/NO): YES